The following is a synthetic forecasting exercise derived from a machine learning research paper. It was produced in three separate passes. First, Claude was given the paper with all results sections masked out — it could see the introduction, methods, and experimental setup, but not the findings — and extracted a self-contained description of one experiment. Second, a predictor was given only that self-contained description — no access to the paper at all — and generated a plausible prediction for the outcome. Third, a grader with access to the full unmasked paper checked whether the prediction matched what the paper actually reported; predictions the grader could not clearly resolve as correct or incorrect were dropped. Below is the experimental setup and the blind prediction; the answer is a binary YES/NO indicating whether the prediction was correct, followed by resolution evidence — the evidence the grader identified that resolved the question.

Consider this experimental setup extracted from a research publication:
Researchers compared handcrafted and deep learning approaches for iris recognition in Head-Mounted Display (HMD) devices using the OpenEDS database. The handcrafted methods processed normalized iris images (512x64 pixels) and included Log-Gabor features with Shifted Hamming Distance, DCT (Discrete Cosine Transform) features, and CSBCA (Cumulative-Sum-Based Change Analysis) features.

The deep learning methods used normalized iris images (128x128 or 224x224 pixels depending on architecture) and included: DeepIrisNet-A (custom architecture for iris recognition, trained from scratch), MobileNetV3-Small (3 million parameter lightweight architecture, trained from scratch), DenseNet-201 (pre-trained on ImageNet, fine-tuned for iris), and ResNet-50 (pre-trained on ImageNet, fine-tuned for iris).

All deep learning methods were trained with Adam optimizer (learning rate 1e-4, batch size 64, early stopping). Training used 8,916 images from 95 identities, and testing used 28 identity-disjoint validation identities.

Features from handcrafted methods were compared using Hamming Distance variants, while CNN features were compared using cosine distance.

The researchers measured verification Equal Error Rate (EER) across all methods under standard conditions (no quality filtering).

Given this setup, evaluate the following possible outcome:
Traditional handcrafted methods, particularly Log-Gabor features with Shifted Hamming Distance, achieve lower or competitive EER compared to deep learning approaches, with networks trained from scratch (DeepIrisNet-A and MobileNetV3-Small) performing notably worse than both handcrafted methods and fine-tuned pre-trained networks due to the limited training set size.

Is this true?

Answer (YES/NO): NO